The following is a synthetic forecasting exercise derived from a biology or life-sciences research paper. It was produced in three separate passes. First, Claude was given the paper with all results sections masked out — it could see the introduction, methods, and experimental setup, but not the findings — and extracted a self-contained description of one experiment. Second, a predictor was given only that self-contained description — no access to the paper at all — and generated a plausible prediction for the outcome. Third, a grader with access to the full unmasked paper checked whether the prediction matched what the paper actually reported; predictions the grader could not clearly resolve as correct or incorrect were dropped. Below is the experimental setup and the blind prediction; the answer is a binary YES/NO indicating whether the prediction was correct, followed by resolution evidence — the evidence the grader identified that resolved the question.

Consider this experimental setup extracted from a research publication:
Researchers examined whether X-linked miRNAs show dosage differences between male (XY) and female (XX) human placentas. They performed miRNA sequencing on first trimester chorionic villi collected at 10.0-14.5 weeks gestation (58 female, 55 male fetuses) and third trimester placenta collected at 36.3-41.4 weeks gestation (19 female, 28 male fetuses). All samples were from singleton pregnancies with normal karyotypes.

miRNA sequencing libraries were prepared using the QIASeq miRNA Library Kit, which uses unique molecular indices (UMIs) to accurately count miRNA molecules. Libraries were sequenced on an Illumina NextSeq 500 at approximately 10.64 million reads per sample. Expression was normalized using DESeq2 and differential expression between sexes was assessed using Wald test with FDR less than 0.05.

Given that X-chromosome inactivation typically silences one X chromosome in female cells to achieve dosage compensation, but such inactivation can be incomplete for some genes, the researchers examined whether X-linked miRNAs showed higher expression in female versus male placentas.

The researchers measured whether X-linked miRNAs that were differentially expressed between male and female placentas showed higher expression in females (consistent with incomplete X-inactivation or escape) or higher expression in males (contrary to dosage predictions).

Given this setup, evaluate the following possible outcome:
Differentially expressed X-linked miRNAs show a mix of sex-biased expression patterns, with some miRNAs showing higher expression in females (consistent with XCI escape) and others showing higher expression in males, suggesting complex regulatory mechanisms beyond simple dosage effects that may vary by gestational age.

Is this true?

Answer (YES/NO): NO